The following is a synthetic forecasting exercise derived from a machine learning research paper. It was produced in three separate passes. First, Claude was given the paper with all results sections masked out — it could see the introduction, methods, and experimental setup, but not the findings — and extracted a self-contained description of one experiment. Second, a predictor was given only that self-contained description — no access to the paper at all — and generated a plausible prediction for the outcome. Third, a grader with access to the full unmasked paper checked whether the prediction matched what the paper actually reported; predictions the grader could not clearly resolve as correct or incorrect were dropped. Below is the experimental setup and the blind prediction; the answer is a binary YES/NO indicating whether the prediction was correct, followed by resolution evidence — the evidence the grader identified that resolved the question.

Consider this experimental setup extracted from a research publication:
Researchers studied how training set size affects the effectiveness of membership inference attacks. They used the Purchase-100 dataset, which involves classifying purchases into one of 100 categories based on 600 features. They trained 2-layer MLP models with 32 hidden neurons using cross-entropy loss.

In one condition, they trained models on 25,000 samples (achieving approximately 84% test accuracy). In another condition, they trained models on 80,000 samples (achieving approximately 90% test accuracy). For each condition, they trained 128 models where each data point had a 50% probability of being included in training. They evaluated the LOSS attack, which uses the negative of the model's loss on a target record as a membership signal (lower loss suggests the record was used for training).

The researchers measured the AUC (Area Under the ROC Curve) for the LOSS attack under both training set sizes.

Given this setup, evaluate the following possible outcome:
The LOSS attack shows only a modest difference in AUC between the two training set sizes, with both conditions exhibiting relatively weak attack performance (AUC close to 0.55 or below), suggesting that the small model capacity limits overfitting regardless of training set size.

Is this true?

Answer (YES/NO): NO